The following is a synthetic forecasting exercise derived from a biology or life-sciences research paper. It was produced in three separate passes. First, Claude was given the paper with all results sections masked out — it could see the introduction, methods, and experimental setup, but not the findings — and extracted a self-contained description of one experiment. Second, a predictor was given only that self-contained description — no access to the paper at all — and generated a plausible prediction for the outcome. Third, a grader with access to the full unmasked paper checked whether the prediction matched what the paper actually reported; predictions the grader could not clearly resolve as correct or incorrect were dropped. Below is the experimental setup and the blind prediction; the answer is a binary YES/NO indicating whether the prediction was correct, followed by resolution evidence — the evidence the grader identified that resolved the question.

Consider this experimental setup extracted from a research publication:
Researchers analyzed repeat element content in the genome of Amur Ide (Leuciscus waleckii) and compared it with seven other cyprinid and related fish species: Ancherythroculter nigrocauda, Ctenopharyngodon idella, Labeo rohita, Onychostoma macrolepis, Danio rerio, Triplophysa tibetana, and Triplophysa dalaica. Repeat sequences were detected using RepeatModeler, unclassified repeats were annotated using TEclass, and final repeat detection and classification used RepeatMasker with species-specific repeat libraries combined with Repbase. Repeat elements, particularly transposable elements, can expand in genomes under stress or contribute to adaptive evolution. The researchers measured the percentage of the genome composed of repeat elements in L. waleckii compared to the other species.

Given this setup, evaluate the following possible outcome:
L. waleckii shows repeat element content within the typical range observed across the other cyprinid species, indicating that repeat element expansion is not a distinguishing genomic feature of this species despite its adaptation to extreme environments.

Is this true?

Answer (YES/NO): NO